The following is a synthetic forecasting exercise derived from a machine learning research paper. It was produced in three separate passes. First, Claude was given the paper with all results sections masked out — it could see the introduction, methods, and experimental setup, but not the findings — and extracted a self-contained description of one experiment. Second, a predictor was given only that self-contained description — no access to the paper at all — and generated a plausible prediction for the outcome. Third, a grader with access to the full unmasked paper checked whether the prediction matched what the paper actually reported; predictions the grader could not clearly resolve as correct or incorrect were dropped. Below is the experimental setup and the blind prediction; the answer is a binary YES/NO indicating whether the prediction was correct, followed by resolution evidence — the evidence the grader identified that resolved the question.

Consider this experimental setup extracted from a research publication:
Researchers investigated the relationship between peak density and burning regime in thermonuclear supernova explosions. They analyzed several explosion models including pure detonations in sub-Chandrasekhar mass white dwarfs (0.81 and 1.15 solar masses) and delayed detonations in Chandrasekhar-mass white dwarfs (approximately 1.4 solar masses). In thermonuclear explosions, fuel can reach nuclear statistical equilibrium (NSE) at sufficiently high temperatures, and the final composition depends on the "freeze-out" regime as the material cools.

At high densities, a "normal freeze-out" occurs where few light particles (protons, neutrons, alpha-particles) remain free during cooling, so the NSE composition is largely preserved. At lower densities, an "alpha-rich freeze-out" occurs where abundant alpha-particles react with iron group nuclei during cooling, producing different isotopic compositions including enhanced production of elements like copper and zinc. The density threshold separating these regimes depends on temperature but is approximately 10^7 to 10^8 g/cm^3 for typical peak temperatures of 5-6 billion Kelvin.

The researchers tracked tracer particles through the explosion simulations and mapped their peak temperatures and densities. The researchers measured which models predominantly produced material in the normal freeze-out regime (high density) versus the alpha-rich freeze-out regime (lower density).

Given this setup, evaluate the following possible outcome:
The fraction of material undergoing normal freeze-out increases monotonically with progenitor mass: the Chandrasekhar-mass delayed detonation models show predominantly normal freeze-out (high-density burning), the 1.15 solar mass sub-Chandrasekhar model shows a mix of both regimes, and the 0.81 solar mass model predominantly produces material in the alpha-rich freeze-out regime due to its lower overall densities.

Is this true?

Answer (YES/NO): NO